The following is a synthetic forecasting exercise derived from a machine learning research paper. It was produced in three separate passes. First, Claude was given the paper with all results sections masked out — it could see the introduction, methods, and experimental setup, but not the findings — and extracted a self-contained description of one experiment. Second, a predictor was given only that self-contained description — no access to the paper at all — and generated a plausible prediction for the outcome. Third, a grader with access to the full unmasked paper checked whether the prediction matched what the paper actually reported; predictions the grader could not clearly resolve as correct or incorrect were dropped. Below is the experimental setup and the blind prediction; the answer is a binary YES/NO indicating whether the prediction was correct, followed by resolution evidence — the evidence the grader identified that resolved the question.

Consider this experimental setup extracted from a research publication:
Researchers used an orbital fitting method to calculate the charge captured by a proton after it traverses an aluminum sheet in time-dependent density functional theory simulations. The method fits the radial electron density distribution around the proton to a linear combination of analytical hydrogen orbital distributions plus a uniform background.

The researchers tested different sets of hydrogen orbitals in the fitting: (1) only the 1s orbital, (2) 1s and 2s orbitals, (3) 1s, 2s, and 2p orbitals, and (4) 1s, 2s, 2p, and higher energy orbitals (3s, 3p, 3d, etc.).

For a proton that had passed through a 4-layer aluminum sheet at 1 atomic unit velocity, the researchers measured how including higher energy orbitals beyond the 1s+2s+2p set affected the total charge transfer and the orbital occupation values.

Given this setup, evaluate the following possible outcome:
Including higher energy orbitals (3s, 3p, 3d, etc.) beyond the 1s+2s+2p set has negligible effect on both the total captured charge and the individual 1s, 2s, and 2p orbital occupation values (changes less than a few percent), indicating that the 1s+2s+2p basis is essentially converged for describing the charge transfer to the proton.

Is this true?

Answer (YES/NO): YES